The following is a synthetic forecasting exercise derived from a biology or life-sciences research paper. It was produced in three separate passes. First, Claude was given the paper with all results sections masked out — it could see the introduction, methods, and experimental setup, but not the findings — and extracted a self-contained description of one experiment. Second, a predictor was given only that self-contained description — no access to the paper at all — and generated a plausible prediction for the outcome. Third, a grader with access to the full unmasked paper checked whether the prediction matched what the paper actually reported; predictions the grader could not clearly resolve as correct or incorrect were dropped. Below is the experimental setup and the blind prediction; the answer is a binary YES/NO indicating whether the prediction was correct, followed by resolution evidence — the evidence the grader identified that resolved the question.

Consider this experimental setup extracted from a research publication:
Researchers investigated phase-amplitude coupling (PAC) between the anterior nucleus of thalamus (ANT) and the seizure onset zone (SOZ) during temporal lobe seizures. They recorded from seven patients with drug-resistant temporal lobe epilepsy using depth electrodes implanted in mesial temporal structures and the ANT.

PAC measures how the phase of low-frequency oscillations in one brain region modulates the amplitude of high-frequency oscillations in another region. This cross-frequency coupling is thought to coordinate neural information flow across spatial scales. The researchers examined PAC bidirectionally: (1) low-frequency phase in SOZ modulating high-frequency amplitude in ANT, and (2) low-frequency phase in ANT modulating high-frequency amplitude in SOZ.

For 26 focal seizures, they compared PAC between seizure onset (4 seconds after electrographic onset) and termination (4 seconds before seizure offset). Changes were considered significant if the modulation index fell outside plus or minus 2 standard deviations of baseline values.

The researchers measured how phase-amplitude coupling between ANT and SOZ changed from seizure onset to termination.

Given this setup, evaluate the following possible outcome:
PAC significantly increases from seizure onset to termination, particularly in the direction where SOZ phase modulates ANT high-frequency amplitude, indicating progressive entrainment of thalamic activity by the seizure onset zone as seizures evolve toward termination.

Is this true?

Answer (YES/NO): NO